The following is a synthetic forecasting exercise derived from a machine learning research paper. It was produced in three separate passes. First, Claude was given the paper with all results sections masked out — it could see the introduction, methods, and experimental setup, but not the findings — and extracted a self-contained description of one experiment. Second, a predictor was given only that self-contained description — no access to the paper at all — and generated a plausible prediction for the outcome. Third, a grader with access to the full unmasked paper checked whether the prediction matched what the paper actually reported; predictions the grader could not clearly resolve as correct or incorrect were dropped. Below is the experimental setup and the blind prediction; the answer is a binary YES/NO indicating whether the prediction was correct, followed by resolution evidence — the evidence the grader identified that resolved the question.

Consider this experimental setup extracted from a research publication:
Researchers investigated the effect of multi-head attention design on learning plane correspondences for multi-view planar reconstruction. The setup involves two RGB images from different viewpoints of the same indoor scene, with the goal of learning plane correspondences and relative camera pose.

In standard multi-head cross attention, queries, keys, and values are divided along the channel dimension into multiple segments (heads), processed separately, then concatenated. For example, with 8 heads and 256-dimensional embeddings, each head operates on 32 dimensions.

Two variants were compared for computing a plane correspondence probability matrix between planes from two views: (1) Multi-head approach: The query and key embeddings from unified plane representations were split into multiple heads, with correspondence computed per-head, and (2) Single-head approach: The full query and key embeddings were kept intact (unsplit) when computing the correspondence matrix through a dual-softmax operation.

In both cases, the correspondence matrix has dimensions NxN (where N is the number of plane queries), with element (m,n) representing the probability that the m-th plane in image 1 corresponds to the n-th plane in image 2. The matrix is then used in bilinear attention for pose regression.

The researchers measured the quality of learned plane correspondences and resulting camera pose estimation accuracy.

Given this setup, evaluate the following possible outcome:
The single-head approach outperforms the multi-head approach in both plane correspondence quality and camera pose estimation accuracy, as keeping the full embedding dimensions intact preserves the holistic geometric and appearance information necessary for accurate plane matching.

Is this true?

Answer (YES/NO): YES